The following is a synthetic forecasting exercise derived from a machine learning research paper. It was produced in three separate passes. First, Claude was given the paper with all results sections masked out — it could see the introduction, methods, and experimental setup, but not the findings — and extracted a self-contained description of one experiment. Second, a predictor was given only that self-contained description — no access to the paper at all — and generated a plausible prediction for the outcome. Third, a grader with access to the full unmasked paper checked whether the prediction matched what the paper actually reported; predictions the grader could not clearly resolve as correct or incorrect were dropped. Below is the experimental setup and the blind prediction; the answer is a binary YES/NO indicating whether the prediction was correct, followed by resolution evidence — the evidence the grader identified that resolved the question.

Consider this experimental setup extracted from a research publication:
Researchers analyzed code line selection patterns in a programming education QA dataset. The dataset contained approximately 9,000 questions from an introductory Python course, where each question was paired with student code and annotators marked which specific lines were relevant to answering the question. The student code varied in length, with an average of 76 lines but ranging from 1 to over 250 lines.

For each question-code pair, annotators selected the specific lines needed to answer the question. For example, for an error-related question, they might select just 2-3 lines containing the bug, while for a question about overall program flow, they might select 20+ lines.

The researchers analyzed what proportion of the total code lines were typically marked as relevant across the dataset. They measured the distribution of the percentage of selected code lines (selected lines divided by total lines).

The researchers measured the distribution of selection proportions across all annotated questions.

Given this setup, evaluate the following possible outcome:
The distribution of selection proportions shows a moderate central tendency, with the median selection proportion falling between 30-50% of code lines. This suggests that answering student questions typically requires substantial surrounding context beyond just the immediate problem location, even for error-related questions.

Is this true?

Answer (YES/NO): NO